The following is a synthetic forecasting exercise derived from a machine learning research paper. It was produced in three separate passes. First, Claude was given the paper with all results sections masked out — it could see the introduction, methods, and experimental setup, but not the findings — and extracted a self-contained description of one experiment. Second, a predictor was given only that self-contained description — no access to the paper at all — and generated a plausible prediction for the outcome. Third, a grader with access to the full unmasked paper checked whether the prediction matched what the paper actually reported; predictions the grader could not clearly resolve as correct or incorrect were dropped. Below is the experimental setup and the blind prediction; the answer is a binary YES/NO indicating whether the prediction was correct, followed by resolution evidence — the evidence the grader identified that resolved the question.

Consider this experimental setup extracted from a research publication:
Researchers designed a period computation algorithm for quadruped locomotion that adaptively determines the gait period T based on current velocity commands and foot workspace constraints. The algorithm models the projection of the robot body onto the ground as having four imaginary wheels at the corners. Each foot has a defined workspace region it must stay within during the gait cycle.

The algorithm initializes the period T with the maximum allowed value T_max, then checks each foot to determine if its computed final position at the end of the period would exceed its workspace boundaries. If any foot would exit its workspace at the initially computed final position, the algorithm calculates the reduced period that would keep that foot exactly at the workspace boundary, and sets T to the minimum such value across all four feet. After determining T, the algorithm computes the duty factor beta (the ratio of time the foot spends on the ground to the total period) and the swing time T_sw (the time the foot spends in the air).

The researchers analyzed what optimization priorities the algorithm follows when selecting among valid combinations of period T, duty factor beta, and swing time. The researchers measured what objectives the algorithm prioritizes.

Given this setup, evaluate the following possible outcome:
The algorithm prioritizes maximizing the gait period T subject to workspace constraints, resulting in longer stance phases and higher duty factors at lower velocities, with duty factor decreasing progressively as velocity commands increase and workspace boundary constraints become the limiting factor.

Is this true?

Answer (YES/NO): YES